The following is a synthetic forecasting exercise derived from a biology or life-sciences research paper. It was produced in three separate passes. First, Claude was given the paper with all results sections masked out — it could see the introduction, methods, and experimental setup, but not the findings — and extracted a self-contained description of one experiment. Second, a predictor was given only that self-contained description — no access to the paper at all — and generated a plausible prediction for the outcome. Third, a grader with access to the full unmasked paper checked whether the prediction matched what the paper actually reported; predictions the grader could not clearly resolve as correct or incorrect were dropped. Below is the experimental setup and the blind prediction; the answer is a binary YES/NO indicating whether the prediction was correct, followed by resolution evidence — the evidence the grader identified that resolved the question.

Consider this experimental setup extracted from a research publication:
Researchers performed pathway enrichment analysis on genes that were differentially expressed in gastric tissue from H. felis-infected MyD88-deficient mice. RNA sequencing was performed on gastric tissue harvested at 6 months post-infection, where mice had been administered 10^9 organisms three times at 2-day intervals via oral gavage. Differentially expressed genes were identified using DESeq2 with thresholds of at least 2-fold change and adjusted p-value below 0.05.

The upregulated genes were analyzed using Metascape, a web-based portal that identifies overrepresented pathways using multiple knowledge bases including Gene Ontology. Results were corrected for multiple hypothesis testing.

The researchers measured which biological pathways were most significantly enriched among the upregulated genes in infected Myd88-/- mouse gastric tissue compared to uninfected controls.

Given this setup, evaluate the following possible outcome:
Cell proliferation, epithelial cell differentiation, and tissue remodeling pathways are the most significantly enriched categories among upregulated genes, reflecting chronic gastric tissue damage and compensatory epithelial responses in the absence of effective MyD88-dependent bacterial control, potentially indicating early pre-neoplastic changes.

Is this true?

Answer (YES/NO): NO